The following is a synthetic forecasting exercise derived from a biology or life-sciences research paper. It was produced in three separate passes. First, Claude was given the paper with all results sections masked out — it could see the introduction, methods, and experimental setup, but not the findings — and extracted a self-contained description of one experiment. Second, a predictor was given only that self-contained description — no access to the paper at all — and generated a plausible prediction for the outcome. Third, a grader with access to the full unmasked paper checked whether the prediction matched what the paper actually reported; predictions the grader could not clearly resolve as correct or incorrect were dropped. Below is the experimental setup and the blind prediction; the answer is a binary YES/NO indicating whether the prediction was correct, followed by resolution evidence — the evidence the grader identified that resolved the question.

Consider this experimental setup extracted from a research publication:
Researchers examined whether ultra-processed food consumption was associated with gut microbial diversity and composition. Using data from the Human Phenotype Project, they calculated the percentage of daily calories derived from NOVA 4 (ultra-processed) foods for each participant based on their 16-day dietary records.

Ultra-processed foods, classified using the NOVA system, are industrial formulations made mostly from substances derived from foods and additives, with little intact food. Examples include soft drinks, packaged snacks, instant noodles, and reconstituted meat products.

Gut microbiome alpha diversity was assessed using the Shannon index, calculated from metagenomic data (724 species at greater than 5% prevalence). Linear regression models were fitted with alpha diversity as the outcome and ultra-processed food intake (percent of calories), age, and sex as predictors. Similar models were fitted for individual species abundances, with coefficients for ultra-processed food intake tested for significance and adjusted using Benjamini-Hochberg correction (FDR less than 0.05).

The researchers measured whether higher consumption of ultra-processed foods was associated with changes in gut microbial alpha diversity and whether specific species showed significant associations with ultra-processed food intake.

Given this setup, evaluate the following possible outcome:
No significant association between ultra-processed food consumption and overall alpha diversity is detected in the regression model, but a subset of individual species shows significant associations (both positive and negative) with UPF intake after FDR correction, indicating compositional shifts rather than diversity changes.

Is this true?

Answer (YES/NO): NO